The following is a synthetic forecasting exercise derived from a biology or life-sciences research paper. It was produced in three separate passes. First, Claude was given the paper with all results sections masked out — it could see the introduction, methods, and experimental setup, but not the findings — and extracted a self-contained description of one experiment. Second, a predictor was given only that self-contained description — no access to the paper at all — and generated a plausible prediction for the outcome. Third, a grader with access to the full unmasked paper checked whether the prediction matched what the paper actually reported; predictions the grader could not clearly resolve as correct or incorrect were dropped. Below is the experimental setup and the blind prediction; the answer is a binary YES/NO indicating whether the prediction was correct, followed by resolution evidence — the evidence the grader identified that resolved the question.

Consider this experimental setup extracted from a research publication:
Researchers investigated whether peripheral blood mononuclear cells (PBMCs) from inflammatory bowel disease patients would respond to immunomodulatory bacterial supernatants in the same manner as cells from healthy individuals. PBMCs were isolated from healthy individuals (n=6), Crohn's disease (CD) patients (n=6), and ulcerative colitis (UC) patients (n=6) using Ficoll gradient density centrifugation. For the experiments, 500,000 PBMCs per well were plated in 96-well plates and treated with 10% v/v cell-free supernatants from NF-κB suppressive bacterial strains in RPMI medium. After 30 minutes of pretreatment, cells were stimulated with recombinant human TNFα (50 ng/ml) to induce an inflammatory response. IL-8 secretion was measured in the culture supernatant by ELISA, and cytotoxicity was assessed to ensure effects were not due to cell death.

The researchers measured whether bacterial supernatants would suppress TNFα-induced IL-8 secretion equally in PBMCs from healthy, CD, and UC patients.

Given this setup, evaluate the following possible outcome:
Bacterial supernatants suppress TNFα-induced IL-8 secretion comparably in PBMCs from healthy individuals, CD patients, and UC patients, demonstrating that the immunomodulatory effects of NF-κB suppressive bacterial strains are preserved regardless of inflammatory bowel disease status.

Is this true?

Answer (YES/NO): YES